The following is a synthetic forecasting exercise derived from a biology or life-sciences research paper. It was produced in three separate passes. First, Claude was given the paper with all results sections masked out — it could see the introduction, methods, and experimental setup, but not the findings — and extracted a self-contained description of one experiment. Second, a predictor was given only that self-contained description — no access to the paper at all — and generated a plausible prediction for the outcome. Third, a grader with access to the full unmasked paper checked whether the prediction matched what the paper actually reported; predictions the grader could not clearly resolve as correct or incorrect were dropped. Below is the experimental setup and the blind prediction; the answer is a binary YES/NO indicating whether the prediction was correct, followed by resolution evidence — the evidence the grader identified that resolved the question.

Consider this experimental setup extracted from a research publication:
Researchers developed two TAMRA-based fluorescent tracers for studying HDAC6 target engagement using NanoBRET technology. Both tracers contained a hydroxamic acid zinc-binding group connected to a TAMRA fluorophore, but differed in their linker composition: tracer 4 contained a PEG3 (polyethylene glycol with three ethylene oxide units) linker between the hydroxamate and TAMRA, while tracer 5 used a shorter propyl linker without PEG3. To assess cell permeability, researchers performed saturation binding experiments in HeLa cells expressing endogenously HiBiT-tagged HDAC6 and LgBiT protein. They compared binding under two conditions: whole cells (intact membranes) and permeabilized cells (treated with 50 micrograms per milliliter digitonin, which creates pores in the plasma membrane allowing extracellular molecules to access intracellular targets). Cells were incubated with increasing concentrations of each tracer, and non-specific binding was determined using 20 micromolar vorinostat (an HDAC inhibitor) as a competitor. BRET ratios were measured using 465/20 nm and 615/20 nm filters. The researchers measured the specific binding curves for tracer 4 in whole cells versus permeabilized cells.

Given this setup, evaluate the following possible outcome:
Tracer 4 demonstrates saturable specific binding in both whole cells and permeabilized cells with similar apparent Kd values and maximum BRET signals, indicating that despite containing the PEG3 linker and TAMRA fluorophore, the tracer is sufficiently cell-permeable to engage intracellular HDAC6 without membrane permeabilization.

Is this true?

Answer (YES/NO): NO